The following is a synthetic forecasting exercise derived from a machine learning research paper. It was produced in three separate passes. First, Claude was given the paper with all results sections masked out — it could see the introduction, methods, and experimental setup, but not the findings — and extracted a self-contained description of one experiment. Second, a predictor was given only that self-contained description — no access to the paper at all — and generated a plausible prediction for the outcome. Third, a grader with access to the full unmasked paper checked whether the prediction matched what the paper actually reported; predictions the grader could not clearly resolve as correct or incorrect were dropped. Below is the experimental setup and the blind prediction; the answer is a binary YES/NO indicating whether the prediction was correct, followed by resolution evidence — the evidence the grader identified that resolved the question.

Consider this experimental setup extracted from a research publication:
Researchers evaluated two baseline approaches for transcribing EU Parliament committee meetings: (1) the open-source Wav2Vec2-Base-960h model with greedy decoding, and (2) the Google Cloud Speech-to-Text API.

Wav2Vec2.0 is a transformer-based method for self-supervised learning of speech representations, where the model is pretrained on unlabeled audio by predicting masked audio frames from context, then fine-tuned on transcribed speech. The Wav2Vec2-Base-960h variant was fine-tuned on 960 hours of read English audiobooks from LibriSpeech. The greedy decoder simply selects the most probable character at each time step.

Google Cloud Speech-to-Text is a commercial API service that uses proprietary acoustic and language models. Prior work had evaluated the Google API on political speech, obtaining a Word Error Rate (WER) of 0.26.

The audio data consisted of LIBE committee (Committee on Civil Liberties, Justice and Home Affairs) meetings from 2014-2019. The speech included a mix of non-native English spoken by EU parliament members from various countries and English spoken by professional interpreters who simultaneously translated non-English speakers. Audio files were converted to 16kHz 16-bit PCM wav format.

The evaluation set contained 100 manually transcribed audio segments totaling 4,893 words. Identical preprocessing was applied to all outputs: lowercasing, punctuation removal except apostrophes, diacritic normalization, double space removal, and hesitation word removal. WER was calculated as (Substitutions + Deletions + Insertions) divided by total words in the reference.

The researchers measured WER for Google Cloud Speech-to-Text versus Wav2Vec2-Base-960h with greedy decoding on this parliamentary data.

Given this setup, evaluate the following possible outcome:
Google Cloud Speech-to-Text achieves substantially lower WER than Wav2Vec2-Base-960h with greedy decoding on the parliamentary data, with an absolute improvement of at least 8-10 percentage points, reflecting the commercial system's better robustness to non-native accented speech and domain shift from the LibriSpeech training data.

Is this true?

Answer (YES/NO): NO